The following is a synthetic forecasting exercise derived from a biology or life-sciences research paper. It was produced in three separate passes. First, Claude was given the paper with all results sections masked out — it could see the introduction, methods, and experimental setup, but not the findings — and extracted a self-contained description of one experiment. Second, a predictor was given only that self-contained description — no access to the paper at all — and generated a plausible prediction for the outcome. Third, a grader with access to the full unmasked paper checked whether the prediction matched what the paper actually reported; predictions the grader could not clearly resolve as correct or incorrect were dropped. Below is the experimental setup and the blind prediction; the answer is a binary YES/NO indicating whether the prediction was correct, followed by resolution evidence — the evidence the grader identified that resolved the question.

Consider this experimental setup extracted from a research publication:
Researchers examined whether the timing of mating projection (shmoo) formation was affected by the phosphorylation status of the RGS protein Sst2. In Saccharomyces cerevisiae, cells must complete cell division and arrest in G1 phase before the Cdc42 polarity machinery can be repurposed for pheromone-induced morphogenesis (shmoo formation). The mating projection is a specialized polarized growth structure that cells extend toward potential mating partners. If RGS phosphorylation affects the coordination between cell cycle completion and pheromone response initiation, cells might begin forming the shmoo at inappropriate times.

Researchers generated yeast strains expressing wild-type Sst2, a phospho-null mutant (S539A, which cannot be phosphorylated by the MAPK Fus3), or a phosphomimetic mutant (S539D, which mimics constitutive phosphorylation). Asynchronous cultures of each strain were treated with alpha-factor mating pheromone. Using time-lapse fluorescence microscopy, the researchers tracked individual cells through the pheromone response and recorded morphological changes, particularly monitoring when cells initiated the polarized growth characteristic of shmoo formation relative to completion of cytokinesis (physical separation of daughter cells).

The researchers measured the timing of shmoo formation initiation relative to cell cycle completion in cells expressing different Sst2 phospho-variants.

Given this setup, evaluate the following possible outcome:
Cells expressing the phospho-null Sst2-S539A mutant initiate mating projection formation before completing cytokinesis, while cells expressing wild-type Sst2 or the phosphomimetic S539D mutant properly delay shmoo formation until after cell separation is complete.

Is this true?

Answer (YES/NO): YES